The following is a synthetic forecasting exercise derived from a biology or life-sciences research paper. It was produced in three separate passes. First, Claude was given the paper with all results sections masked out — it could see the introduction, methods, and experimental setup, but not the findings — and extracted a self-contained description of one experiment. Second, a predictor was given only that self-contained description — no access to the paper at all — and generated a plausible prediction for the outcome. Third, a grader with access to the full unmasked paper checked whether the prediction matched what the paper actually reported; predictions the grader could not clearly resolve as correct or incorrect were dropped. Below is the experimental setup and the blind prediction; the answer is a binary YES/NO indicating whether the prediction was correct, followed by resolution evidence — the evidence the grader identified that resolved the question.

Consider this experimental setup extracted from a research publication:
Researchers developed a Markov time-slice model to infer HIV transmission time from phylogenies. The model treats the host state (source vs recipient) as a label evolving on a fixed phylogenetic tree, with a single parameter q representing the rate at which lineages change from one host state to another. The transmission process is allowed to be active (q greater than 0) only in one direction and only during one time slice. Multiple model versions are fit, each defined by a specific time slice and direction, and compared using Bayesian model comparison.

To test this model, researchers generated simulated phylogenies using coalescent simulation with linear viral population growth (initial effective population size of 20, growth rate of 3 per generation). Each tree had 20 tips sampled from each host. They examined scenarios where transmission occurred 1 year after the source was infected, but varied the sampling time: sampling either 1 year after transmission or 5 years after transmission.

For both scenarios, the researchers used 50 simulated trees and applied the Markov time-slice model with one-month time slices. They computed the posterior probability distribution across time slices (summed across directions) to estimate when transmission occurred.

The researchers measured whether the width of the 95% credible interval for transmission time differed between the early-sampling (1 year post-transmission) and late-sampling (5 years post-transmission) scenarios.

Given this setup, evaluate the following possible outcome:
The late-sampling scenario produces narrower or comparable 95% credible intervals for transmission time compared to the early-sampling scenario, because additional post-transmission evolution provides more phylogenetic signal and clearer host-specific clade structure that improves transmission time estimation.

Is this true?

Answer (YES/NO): NO